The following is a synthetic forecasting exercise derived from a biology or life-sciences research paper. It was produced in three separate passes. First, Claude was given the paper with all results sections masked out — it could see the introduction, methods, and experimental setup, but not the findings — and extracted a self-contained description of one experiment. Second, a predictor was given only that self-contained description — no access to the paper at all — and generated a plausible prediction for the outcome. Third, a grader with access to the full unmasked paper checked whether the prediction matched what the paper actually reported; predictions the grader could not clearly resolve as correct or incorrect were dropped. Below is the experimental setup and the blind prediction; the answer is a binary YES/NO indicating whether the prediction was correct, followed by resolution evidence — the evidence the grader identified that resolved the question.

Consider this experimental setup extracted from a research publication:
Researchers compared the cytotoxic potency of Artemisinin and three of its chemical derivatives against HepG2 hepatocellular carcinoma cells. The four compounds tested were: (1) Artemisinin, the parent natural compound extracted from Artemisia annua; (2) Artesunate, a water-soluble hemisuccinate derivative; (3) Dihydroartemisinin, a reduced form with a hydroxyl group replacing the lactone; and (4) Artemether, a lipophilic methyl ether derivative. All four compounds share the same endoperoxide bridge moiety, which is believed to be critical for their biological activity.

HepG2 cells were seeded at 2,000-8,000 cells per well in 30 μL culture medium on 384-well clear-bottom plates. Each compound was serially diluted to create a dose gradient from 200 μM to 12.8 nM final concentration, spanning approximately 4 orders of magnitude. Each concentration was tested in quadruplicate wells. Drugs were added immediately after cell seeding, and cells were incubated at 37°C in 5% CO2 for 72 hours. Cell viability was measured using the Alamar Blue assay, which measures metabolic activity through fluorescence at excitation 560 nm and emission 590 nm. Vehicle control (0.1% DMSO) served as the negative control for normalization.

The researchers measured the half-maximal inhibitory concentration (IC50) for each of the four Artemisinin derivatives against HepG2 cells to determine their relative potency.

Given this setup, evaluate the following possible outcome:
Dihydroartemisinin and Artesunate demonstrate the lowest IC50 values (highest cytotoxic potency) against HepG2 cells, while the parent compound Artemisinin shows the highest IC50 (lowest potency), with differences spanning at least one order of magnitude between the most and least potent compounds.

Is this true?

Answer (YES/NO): NO